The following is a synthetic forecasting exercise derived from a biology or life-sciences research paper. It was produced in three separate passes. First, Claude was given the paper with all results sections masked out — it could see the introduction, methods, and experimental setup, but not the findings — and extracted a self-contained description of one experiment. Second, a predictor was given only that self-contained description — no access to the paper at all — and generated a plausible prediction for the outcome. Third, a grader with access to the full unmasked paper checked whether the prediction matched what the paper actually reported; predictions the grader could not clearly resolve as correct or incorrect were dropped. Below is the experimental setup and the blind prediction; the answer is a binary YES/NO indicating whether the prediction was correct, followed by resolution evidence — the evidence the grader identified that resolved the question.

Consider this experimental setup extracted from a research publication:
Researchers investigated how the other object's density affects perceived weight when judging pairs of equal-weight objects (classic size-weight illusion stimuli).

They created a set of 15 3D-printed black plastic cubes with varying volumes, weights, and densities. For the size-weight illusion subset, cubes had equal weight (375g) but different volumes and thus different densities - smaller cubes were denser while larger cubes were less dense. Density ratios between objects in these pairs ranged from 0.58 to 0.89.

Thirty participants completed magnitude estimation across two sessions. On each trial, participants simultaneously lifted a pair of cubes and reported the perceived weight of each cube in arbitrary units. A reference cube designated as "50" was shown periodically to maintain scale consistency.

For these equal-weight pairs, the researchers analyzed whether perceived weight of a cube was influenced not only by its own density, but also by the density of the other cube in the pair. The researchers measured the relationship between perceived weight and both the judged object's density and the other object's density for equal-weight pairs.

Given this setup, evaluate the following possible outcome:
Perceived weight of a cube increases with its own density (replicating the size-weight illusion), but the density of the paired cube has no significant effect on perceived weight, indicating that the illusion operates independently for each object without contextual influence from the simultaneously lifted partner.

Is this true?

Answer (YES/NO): NO